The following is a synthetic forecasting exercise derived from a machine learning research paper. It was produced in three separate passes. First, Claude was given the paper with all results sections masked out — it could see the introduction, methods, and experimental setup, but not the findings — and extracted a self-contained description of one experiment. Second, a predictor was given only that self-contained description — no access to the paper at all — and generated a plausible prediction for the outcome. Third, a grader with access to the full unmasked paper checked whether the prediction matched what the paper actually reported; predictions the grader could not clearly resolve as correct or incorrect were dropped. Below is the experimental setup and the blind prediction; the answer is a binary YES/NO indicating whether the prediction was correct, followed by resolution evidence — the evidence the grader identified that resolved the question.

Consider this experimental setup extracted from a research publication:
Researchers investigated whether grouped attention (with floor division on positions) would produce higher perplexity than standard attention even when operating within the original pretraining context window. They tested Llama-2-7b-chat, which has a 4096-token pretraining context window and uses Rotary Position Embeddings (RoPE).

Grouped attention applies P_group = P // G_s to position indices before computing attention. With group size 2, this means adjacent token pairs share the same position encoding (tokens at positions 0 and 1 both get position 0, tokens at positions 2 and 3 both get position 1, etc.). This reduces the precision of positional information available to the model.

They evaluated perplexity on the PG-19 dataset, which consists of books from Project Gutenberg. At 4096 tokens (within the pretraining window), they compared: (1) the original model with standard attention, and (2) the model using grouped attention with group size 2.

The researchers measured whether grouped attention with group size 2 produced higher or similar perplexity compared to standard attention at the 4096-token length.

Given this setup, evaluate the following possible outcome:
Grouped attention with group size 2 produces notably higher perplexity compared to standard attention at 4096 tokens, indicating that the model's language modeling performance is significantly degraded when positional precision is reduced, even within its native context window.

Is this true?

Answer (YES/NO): NO